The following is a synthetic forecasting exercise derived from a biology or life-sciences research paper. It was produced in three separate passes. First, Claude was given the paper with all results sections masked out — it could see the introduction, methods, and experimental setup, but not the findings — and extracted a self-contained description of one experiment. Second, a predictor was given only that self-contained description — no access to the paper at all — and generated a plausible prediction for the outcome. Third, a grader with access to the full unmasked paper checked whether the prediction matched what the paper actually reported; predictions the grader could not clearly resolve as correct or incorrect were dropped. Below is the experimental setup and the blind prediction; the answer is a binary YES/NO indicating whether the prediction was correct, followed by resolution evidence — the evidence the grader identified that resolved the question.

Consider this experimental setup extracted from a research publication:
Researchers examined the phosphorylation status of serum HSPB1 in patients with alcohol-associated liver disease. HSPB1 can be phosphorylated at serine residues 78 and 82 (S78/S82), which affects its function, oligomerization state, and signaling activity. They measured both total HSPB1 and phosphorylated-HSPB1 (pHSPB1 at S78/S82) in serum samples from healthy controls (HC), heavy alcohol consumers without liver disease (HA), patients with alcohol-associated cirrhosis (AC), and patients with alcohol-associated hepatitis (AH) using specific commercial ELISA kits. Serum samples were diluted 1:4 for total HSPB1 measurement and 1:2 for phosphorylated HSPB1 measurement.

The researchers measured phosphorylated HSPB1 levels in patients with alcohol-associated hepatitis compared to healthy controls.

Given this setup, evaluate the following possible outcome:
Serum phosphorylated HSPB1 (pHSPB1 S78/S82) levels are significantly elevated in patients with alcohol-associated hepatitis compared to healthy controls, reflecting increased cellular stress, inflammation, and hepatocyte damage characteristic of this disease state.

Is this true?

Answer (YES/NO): NO